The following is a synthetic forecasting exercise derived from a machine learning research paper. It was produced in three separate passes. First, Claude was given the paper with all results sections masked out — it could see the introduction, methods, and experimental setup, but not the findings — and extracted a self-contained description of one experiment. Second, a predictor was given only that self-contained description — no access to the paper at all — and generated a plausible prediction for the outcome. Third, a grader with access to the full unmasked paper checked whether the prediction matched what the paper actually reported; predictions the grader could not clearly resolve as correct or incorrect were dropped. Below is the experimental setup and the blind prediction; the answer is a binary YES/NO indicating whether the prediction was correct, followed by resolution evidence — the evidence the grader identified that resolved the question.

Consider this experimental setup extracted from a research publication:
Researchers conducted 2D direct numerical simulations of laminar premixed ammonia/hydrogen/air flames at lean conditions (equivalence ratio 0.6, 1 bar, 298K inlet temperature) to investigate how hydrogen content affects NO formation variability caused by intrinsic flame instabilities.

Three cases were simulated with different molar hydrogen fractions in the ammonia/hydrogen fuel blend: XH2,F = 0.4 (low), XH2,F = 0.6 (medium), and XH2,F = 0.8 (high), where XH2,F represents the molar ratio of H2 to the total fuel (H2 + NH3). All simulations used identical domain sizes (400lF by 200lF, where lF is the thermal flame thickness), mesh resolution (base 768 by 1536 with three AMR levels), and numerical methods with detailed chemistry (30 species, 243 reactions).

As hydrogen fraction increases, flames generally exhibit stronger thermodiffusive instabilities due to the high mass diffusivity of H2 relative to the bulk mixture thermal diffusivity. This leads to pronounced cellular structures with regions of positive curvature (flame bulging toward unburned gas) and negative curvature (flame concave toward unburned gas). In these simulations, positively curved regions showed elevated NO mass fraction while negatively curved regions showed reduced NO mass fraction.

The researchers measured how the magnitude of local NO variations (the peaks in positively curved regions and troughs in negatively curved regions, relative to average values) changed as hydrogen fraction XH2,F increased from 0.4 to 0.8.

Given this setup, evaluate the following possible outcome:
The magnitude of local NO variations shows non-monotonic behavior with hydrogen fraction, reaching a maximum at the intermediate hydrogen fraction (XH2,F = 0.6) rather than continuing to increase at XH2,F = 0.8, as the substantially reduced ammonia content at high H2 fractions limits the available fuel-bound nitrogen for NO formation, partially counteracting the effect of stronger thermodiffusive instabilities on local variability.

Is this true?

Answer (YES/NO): NO